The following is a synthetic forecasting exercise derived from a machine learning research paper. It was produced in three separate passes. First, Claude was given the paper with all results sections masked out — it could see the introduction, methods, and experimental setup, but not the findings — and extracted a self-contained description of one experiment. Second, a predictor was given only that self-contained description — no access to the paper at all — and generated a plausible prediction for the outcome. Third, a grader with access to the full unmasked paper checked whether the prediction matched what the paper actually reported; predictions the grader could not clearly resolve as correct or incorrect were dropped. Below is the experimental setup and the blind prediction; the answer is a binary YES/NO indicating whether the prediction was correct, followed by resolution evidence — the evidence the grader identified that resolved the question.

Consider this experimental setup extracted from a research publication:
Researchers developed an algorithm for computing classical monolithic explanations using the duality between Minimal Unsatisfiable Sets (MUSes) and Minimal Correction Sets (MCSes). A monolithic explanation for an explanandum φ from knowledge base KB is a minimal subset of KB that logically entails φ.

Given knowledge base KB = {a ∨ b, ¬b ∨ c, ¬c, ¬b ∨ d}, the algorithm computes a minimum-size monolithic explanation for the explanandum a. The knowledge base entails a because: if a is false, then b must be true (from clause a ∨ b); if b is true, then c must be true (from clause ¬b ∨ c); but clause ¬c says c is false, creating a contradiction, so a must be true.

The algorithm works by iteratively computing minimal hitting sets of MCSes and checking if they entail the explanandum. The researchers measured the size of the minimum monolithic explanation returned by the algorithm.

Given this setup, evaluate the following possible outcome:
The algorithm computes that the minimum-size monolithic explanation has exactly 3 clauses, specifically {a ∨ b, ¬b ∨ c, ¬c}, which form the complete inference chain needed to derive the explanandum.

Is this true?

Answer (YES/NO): YES